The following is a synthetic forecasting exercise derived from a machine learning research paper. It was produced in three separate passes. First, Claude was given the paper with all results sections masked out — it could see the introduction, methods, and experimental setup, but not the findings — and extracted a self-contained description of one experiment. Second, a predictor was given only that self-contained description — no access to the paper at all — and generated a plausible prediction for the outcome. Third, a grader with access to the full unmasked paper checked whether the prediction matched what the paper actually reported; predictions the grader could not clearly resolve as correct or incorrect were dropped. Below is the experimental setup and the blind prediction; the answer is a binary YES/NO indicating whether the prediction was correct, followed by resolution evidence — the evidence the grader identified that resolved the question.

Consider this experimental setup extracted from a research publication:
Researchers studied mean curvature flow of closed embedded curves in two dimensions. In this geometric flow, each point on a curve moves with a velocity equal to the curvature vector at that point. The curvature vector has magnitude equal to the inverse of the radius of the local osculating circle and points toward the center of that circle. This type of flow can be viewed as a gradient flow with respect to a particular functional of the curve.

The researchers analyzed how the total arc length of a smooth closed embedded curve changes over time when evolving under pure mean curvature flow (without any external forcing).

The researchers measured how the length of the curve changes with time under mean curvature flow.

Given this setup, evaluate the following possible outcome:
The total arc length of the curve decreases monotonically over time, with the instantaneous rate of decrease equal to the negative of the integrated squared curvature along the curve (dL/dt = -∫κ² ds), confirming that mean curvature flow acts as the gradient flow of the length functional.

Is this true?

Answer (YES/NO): YES